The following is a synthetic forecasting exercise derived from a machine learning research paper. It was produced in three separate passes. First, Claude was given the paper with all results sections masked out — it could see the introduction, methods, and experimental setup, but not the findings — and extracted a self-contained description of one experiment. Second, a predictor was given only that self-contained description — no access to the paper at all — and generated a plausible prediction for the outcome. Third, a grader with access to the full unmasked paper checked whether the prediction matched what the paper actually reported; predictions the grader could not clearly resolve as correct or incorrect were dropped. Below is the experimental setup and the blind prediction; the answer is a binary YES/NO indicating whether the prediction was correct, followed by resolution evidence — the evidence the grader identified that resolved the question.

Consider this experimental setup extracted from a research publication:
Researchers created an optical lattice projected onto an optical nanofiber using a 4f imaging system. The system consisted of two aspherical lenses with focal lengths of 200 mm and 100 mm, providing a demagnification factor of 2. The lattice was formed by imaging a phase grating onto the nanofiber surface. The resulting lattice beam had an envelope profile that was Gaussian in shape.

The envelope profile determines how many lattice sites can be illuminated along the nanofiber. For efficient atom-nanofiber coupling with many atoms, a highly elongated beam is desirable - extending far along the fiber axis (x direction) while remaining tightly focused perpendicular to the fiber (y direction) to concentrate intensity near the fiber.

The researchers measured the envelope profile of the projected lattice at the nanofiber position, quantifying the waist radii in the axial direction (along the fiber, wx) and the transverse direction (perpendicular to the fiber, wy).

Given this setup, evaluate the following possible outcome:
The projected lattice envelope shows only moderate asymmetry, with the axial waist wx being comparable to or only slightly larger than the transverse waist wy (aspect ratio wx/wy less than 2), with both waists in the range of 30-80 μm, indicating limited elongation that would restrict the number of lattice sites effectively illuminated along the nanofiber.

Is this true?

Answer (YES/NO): NO